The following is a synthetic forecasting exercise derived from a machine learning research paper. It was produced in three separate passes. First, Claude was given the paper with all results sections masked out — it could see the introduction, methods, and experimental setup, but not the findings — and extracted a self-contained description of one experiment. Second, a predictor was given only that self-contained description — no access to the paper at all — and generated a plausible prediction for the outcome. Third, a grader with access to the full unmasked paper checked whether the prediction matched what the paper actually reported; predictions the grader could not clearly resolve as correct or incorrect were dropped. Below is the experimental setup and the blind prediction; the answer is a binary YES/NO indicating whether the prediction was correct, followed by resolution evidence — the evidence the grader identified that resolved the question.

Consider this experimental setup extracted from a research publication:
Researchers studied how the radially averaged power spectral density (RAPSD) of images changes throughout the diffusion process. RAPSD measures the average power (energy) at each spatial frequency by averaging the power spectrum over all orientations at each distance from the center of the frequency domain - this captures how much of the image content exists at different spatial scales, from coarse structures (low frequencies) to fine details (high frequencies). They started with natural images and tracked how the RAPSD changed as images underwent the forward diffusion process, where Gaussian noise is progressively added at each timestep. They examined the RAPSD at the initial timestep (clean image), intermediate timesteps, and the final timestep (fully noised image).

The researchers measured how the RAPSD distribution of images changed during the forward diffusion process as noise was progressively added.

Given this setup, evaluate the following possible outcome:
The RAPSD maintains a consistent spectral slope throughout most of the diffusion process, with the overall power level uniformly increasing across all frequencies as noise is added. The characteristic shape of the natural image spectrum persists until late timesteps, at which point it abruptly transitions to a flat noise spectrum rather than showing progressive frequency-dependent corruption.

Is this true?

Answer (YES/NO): NO